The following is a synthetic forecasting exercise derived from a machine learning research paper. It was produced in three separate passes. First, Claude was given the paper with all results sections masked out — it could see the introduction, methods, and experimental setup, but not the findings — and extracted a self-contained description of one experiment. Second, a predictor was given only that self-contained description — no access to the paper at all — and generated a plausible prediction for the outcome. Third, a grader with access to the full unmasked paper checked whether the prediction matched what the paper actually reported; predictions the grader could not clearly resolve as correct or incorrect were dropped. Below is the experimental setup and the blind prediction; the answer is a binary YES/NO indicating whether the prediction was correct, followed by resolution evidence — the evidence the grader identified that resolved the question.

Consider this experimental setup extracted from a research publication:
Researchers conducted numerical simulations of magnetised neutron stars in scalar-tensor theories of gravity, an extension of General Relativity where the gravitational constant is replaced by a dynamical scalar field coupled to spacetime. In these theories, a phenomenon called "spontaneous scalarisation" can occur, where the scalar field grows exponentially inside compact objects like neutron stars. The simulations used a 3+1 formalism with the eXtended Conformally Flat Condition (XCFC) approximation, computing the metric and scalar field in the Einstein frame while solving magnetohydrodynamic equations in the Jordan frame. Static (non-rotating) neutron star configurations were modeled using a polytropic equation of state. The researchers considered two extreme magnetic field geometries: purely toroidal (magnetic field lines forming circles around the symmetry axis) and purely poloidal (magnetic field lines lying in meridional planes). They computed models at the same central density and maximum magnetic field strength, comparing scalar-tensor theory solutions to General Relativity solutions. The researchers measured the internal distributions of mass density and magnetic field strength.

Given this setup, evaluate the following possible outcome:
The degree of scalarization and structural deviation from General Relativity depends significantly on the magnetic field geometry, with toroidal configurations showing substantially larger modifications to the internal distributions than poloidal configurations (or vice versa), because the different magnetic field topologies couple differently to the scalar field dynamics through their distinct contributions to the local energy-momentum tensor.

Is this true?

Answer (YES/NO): NO